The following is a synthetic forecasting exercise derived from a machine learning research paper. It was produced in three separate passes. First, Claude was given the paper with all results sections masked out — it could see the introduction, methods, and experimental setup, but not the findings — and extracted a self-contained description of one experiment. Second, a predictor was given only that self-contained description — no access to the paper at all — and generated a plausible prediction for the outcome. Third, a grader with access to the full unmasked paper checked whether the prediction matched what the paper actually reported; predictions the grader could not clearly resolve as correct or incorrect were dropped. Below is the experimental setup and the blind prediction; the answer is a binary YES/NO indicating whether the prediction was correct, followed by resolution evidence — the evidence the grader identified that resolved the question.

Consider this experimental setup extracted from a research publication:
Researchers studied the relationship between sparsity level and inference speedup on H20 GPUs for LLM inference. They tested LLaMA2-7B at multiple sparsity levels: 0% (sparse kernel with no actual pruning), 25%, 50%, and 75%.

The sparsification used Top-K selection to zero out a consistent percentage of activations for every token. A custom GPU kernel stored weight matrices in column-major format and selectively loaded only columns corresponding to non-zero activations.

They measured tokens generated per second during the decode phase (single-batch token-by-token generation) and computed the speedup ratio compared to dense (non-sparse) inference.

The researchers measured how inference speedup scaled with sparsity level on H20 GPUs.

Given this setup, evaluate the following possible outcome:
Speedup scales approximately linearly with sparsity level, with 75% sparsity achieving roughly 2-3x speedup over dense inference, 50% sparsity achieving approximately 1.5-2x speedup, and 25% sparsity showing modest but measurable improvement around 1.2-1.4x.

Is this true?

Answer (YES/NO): NO